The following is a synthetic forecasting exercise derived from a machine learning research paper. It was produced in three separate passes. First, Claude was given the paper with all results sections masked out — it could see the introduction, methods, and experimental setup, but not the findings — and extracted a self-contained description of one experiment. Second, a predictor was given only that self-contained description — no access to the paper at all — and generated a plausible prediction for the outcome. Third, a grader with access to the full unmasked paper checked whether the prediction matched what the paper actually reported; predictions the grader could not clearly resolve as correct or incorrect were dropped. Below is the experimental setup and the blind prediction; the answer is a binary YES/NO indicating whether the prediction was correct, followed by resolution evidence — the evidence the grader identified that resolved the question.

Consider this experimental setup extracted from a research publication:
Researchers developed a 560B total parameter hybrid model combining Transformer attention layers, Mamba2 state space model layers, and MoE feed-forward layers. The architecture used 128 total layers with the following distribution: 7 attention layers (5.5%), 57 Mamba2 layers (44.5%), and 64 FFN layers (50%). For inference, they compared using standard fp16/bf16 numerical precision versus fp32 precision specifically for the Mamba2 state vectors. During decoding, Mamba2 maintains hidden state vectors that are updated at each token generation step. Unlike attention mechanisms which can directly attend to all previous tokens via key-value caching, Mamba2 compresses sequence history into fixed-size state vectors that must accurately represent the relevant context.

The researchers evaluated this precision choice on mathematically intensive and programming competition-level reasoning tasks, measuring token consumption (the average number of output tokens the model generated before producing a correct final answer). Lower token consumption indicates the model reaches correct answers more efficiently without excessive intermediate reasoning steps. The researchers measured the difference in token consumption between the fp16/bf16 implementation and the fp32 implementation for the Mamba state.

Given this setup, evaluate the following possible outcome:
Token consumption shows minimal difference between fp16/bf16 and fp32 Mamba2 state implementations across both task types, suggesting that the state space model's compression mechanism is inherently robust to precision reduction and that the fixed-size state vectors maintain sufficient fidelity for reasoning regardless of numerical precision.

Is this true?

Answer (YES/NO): NO